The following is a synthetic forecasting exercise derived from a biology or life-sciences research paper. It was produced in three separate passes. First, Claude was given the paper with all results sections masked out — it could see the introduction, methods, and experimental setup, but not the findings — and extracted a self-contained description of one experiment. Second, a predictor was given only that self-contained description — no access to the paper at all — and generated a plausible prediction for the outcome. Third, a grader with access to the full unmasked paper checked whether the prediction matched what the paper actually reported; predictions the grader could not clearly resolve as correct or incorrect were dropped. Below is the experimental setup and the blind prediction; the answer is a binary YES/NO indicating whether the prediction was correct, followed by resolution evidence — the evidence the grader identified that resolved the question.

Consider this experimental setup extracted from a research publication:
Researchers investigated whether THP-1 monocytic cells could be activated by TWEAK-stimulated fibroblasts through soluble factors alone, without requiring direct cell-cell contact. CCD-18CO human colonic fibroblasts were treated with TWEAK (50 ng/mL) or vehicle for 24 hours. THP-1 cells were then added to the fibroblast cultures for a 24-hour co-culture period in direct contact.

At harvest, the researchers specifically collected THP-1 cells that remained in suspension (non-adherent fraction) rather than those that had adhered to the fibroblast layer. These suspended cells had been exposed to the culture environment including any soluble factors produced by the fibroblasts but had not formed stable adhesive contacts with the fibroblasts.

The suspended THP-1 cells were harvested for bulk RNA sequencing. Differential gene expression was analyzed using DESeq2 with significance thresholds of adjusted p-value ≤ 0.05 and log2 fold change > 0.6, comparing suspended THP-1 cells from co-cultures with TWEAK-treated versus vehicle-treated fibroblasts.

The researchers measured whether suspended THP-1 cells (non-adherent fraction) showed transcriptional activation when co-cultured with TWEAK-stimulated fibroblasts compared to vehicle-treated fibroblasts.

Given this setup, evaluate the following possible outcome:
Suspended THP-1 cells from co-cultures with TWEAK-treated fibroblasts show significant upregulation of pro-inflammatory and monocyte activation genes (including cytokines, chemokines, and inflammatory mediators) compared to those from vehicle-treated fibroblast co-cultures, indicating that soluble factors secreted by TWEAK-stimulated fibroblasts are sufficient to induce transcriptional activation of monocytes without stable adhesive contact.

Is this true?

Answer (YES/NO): YES